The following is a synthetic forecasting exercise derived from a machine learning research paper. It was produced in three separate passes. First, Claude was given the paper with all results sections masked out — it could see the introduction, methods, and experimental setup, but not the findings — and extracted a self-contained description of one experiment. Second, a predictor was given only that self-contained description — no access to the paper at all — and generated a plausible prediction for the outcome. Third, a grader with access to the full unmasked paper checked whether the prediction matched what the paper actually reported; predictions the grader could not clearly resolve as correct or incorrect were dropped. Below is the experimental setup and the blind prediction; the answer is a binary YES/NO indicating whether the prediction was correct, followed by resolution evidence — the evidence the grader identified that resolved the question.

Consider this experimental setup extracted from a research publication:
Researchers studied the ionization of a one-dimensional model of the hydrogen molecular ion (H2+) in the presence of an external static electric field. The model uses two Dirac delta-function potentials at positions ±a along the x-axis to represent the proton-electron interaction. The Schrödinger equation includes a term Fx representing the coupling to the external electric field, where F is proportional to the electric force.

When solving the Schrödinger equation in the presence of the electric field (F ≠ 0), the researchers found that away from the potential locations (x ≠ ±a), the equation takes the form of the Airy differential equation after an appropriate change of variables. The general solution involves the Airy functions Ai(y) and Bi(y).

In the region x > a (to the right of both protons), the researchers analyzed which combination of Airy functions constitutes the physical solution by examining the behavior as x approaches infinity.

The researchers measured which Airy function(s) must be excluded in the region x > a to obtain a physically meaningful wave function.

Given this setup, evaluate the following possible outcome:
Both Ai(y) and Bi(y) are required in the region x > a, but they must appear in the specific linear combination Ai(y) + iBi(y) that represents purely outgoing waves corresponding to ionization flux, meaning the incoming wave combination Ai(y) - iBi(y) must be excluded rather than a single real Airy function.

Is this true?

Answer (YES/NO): NO